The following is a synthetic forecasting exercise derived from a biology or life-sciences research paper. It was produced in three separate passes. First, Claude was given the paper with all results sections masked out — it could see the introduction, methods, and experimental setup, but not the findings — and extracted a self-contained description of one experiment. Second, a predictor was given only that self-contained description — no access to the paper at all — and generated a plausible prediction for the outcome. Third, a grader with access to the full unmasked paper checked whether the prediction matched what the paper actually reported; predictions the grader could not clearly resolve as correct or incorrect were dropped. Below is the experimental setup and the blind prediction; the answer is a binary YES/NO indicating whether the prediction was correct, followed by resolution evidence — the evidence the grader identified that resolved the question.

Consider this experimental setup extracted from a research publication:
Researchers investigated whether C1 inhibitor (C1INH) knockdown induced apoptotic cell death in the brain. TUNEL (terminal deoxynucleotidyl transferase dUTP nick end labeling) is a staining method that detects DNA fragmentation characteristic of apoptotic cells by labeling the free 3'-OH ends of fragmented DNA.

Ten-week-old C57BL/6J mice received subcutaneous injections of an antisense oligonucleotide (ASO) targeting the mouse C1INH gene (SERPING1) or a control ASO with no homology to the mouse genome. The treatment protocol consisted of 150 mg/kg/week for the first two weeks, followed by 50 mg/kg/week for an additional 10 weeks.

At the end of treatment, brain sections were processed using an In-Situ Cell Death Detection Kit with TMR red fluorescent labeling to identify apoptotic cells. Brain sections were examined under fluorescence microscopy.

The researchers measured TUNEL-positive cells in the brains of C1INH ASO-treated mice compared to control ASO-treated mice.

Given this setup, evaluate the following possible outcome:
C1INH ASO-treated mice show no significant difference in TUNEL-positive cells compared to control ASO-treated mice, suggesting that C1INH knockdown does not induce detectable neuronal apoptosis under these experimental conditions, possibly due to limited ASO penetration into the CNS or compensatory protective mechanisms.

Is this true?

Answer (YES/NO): YES